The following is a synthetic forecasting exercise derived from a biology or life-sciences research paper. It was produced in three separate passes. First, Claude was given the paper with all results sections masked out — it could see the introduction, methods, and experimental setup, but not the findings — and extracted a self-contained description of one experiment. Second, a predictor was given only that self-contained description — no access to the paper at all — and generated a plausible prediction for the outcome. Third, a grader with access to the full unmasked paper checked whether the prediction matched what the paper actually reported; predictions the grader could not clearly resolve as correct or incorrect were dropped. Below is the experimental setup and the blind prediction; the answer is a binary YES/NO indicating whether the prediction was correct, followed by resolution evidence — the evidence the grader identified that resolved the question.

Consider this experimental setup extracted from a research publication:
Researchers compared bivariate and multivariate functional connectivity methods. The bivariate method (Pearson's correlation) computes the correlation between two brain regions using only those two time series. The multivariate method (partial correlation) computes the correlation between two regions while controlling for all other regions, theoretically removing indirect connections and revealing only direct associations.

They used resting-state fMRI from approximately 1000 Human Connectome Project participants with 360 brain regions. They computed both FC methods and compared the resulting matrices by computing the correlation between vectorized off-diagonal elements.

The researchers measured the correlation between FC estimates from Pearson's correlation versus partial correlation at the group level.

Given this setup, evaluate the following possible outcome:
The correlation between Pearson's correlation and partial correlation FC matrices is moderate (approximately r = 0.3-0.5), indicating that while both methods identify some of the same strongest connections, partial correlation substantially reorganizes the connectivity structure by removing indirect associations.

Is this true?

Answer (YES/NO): NO